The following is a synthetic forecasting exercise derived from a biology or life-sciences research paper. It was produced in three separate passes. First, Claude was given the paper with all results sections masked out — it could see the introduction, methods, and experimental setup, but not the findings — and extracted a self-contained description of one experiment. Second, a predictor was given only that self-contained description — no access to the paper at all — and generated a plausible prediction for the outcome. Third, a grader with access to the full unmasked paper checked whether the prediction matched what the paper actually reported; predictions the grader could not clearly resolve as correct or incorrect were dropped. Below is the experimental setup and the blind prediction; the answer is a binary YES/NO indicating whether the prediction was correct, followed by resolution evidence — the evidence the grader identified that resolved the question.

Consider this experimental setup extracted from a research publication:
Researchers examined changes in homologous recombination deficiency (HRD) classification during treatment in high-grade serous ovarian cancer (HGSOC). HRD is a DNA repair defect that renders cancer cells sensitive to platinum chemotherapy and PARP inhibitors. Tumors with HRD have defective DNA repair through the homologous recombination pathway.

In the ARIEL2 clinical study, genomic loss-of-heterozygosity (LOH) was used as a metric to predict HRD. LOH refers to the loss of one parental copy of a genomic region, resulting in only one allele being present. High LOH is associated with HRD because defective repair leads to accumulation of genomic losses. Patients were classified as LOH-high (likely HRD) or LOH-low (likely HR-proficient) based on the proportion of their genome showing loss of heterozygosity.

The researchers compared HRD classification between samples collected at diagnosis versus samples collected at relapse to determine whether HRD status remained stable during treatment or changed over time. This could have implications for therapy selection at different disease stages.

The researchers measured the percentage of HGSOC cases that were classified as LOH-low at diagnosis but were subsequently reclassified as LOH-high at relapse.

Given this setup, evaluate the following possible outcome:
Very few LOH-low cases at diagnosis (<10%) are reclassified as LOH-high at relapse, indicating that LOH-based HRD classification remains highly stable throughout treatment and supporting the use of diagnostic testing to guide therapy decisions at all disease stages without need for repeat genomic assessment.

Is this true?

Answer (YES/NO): NO